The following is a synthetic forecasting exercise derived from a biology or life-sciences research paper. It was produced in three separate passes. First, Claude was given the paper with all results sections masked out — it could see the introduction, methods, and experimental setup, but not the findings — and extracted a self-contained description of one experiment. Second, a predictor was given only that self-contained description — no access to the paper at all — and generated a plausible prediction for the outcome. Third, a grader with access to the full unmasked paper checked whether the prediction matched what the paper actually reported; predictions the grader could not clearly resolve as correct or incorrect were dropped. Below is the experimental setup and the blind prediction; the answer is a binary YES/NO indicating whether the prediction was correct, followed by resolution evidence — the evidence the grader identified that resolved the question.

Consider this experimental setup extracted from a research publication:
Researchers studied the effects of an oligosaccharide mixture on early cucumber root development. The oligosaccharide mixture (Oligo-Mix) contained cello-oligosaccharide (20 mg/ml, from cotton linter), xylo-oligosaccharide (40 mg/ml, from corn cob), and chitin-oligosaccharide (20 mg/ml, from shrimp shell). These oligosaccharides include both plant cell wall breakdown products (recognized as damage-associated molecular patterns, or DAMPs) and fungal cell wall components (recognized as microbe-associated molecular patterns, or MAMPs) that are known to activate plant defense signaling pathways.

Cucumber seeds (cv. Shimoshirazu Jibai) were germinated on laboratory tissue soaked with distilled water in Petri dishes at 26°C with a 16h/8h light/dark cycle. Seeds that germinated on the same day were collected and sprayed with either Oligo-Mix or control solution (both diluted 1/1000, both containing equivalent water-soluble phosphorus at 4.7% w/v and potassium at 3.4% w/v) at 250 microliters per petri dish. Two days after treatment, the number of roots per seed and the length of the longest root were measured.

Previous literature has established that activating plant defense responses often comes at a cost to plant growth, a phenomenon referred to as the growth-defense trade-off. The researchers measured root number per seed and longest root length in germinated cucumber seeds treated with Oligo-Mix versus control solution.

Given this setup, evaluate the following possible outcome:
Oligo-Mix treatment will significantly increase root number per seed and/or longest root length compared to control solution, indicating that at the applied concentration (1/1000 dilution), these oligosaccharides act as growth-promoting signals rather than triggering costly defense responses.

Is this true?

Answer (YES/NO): YES